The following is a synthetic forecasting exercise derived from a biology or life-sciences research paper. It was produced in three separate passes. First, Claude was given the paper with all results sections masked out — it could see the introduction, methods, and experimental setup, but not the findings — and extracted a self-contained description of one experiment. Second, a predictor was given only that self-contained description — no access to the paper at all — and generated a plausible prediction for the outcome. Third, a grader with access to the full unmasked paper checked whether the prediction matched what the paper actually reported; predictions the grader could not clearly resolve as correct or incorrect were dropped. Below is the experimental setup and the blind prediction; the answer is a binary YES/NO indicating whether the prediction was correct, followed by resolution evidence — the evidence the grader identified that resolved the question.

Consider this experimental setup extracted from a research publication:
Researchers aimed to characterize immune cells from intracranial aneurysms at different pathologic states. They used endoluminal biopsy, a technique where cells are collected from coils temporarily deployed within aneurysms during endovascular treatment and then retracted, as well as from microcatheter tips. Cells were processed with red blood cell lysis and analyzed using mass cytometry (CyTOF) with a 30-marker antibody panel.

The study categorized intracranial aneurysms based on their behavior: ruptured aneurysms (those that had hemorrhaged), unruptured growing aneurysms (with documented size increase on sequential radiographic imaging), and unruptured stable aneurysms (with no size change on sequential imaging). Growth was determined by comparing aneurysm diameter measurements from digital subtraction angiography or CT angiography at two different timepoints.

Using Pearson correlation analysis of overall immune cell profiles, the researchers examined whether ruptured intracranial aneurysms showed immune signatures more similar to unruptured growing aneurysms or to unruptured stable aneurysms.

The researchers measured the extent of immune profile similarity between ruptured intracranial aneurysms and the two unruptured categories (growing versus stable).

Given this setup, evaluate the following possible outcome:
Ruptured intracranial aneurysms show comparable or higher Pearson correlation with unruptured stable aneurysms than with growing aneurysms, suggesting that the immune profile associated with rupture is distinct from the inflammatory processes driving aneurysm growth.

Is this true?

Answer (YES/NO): NO